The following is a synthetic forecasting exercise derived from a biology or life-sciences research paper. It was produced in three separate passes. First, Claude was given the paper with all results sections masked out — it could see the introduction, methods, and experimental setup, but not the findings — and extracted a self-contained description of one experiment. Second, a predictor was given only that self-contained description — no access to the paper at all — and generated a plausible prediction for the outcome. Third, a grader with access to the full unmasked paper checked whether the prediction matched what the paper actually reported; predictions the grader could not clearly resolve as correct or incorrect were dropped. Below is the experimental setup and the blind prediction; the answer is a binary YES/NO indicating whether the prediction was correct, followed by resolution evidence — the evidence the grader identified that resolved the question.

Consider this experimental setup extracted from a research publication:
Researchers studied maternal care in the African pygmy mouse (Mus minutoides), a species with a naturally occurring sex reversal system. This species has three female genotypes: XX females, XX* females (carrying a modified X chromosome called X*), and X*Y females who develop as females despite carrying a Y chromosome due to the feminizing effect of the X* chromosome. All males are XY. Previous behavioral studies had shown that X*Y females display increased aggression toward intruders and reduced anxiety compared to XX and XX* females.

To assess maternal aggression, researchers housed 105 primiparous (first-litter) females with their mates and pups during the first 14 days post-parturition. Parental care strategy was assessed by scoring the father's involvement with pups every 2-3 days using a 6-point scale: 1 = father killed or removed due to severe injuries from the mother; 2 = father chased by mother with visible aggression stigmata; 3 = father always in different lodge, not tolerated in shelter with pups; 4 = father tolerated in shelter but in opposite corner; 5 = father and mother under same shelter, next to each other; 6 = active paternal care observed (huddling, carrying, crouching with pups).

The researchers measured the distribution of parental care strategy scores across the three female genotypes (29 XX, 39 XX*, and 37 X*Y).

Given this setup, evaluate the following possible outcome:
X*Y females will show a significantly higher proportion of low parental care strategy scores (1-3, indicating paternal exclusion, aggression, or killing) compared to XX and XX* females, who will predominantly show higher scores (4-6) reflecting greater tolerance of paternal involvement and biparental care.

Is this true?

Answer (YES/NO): YES